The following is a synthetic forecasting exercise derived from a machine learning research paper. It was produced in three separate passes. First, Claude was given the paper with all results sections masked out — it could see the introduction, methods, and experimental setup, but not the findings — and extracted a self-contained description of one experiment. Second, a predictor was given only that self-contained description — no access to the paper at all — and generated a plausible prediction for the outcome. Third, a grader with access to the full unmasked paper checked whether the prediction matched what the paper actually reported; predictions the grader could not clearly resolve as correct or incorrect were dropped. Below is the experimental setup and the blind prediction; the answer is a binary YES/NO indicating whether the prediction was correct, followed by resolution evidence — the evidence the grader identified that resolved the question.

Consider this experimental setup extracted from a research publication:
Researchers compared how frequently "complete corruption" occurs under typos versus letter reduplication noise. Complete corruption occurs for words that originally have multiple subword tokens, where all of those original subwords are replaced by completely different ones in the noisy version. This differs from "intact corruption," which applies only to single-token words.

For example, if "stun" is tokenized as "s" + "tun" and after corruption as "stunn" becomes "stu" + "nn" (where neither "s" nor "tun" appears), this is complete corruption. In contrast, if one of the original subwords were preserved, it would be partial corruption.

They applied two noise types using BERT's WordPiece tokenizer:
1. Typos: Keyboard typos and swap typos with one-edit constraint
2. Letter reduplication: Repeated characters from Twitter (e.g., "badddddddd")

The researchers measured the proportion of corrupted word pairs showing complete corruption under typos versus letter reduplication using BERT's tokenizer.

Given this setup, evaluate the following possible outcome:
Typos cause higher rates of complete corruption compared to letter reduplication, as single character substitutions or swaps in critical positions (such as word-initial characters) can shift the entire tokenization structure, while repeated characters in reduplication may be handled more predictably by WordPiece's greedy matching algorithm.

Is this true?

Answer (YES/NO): YES